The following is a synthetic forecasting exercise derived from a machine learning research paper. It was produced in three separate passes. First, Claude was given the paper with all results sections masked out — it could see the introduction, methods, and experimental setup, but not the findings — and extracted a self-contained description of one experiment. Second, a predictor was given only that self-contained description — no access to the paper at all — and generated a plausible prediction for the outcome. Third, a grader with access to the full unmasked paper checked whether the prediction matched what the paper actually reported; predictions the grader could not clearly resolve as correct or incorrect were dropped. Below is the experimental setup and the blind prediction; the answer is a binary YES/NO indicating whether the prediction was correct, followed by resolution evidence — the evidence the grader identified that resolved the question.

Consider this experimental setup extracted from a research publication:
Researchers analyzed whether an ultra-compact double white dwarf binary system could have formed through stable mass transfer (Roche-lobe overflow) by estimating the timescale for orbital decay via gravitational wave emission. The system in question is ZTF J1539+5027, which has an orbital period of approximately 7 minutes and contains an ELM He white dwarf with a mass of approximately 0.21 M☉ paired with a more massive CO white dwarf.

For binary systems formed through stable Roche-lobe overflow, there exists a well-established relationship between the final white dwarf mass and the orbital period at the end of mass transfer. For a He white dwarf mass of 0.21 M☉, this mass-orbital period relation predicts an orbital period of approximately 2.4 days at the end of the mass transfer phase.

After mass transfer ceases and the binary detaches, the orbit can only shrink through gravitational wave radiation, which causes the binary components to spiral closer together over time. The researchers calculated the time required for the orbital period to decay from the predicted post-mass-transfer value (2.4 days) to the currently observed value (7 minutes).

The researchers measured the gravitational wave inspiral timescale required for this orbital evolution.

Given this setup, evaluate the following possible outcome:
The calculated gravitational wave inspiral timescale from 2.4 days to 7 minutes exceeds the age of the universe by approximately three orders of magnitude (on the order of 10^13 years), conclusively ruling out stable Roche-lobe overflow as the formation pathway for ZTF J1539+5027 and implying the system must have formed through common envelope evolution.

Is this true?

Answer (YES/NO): NO